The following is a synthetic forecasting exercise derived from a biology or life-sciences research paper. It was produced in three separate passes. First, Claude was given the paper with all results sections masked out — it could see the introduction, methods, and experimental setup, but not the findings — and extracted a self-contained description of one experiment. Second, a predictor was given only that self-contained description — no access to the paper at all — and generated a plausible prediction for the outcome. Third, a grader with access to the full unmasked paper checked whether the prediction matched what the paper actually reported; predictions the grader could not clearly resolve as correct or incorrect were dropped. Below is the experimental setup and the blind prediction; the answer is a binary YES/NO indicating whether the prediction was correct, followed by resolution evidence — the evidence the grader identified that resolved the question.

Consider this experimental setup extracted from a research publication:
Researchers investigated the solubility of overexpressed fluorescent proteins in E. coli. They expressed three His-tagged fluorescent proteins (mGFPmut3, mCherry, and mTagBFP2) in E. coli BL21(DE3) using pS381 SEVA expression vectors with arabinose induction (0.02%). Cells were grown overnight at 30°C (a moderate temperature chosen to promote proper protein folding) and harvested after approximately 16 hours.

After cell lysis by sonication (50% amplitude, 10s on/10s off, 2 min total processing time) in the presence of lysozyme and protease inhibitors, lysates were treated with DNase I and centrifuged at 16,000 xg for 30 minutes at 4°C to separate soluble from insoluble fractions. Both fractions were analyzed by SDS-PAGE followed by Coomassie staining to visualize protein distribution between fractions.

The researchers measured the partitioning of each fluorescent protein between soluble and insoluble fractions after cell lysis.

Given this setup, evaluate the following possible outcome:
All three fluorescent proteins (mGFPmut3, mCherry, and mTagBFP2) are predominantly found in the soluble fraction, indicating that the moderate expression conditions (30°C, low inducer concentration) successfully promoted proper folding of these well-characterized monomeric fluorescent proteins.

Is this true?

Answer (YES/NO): YES